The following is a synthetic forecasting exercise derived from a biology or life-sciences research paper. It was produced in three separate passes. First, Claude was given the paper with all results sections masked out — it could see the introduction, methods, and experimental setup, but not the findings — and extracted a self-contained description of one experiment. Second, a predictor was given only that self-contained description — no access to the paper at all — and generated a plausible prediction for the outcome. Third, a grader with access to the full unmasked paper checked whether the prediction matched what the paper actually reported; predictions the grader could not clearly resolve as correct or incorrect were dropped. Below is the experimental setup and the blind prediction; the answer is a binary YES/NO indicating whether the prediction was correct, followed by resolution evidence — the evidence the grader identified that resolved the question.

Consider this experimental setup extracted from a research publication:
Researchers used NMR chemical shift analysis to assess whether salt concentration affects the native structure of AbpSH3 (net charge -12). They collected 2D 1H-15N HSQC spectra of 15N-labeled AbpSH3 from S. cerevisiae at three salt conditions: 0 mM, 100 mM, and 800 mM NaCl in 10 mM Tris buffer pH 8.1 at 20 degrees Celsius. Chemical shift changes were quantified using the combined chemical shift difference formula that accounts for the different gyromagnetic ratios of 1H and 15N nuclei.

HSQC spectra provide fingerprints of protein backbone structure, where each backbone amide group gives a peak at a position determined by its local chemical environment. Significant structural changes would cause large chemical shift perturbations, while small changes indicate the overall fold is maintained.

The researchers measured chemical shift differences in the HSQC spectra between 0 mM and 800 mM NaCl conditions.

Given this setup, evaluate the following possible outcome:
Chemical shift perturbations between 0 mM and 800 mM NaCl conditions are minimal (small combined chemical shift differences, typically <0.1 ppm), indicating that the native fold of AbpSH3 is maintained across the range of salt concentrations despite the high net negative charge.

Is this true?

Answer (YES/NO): YES